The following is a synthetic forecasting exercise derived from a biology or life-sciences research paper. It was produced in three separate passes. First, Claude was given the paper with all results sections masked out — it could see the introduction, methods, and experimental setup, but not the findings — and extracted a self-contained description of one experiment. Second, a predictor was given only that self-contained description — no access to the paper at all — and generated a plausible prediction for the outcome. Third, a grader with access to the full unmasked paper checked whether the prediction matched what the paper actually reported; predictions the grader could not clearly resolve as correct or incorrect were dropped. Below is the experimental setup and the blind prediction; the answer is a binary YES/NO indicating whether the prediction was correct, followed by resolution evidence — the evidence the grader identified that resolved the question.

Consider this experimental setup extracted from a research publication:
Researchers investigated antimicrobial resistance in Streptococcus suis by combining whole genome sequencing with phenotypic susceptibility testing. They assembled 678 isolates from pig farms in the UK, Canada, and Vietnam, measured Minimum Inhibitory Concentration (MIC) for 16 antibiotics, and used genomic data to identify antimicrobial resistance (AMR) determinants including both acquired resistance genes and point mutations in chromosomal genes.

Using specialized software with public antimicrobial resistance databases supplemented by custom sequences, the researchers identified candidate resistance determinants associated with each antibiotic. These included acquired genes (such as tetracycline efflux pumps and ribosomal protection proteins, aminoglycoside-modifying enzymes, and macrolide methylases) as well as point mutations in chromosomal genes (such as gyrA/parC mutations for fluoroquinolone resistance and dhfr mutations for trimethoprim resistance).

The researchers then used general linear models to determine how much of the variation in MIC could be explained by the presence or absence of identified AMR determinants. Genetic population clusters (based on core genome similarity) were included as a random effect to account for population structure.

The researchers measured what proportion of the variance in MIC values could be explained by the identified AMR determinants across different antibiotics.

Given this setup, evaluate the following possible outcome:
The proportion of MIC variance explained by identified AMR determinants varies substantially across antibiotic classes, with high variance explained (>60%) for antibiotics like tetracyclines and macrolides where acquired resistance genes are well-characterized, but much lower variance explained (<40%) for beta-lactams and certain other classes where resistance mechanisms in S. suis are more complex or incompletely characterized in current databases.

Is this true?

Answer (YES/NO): YES